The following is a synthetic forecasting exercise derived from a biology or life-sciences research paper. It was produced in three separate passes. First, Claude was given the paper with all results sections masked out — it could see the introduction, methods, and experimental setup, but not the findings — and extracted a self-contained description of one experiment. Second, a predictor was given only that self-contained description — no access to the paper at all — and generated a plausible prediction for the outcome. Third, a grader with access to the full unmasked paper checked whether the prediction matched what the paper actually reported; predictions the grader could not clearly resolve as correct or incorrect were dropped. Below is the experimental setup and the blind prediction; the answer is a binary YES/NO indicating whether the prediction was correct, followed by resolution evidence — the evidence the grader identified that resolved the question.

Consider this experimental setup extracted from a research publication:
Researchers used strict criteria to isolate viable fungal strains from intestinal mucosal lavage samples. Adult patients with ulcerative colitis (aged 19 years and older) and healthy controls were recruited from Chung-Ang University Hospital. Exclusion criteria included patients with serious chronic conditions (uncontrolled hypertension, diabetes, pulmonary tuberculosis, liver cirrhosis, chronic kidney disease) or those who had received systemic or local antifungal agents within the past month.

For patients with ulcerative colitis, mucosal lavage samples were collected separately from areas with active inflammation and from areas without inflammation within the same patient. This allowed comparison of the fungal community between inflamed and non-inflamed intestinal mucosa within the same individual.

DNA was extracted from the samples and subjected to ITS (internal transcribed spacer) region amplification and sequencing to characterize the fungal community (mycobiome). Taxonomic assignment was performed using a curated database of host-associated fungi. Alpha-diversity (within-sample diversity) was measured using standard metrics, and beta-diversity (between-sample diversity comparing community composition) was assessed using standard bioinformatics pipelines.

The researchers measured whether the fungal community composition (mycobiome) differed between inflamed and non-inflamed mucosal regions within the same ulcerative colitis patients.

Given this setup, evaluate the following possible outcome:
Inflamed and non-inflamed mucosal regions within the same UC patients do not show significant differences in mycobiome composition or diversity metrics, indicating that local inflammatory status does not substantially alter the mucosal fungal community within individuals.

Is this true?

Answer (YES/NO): YES